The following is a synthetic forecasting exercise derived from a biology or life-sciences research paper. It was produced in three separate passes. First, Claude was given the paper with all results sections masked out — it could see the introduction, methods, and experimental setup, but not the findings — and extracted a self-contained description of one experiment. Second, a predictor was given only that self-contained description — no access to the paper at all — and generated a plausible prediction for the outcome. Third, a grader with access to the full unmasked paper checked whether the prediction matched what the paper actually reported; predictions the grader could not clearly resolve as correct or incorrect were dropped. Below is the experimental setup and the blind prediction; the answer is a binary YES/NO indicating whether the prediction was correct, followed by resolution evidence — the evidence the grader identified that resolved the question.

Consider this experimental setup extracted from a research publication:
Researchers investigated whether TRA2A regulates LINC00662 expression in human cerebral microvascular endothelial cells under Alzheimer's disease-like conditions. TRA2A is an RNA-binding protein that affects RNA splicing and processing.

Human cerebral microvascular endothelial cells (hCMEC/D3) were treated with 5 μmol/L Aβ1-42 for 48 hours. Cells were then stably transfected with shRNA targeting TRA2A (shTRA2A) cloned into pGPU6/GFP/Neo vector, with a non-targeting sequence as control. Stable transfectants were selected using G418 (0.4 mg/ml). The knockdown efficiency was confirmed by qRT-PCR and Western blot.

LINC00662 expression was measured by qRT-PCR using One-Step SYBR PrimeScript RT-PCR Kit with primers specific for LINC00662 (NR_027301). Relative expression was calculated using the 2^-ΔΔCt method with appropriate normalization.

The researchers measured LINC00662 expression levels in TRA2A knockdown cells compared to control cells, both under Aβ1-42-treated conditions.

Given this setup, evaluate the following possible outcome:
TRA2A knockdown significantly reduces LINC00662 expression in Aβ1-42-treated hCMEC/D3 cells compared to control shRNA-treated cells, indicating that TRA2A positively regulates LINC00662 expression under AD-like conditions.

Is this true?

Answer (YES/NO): YES